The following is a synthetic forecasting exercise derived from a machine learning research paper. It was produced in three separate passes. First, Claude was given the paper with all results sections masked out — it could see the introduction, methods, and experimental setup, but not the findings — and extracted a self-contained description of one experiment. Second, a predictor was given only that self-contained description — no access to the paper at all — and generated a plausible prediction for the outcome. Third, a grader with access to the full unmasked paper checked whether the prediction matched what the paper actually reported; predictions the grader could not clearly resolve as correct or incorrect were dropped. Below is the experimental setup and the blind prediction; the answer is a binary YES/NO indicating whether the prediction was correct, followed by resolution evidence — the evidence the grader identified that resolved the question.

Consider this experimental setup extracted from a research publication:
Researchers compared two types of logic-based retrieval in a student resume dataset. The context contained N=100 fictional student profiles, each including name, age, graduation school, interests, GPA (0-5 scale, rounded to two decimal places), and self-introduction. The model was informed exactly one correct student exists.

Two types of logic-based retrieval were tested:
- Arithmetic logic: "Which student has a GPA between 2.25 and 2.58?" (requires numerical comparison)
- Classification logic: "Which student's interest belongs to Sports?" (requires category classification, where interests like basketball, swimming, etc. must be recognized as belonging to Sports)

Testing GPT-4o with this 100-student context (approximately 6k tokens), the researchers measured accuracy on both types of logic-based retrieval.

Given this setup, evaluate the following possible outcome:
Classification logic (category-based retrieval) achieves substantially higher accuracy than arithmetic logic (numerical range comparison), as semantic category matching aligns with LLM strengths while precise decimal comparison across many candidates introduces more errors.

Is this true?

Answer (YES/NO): YES